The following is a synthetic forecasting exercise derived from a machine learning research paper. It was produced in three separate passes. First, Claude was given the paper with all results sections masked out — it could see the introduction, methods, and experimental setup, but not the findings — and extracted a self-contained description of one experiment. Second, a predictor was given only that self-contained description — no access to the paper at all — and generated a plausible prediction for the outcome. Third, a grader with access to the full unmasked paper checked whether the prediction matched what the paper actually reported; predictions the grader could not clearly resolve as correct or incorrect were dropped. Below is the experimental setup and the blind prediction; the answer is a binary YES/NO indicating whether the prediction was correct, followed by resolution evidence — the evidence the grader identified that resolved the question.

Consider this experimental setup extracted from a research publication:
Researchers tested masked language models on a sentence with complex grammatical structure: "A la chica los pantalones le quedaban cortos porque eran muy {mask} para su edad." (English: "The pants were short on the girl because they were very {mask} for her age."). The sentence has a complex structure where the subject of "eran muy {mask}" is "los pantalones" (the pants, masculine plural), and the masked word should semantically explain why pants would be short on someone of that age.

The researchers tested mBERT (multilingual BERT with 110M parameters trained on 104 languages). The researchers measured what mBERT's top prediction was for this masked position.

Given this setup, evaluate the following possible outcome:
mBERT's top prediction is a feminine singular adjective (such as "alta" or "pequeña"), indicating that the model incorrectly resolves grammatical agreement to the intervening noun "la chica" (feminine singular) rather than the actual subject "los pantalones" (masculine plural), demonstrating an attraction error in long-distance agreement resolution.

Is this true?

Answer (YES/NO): NO